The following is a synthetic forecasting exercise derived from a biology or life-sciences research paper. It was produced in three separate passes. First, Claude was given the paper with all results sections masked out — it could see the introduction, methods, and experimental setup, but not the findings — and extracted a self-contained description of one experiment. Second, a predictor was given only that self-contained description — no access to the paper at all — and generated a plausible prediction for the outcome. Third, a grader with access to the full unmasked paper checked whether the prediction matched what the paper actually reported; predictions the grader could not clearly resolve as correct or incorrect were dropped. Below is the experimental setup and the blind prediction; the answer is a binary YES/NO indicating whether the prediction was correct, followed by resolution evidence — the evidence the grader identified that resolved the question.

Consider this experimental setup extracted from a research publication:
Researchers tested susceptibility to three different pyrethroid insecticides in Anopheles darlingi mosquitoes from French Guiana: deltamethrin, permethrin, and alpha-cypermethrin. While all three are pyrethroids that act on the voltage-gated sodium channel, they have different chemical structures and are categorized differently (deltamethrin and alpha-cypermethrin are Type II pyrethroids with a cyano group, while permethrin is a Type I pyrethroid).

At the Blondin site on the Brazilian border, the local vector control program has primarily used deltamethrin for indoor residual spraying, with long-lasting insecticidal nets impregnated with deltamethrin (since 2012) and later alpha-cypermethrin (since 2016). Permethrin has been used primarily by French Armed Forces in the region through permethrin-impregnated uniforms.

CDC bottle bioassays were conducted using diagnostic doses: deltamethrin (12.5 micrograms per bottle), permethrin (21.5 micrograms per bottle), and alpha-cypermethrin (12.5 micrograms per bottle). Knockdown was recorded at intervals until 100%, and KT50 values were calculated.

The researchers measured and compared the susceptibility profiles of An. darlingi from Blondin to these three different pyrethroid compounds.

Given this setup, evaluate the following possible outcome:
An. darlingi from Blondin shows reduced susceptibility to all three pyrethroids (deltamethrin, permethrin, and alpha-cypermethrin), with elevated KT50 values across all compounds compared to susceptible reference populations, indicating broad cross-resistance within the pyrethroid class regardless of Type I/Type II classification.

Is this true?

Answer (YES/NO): NO